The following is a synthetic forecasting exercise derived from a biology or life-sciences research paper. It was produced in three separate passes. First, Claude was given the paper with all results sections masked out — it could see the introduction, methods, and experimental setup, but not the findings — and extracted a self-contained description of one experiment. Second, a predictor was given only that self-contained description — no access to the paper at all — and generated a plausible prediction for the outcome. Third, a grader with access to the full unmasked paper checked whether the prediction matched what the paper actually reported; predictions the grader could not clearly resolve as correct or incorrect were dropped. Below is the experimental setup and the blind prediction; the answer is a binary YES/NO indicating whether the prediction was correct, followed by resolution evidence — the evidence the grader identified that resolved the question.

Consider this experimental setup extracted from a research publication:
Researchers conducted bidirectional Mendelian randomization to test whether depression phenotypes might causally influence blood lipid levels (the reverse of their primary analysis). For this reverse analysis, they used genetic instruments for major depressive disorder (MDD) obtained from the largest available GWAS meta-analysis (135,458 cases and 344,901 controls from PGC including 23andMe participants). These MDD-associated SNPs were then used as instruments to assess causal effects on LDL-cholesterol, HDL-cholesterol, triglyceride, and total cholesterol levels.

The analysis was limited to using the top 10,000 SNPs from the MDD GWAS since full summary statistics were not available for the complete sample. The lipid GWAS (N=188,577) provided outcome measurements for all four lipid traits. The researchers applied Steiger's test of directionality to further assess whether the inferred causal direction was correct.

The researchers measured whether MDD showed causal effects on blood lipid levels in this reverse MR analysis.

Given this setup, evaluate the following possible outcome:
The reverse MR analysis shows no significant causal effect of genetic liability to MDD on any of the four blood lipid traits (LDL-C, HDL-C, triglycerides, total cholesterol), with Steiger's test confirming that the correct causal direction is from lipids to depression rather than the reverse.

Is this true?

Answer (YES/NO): YES